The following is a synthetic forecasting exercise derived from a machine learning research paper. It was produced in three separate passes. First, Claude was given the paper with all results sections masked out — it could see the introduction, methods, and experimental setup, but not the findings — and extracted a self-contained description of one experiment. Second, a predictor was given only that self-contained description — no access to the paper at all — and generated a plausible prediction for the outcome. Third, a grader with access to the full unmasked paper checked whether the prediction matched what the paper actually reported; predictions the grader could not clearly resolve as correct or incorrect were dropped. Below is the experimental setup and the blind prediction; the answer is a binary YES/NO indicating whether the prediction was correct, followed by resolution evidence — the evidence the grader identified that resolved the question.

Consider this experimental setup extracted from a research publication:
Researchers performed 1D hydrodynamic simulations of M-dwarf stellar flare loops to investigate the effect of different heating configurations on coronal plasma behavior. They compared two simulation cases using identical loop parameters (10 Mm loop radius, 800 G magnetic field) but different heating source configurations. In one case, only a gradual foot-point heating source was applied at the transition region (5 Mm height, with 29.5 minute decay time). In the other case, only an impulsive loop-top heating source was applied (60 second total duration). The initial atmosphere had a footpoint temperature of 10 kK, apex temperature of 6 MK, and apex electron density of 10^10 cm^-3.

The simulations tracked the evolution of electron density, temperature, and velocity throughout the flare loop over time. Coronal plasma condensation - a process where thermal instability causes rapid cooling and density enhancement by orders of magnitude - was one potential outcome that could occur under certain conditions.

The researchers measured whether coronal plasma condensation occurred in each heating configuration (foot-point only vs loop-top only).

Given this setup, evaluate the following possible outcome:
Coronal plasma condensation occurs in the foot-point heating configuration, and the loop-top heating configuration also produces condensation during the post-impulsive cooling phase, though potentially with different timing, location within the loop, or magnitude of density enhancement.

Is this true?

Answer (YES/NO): NO